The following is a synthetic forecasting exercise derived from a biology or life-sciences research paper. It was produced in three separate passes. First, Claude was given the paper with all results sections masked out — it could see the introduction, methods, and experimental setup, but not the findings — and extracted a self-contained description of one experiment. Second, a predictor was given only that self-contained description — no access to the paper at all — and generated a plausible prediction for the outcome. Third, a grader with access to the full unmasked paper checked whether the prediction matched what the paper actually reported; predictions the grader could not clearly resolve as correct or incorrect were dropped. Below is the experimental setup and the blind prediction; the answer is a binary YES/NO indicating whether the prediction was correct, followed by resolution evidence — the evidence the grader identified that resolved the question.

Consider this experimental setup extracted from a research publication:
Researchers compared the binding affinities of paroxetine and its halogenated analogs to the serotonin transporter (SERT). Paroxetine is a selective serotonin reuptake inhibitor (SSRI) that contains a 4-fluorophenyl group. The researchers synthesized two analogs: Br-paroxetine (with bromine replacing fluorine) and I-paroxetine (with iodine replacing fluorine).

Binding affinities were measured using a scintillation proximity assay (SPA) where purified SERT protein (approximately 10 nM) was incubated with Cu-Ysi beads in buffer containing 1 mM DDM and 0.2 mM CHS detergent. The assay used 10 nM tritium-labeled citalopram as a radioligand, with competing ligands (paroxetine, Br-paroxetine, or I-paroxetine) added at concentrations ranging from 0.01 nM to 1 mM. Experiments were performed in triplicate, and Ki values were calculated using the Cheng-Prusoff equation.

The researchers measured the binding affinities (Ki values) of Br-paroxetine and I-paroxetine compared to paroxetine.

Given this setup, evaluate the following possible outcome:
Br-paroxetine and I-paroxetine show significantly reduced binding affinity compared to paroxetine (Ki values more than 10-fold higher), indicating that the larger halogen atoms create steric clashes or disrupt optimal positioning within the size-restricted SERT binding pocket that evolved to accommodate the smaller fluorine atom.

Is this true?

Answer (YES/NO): NO